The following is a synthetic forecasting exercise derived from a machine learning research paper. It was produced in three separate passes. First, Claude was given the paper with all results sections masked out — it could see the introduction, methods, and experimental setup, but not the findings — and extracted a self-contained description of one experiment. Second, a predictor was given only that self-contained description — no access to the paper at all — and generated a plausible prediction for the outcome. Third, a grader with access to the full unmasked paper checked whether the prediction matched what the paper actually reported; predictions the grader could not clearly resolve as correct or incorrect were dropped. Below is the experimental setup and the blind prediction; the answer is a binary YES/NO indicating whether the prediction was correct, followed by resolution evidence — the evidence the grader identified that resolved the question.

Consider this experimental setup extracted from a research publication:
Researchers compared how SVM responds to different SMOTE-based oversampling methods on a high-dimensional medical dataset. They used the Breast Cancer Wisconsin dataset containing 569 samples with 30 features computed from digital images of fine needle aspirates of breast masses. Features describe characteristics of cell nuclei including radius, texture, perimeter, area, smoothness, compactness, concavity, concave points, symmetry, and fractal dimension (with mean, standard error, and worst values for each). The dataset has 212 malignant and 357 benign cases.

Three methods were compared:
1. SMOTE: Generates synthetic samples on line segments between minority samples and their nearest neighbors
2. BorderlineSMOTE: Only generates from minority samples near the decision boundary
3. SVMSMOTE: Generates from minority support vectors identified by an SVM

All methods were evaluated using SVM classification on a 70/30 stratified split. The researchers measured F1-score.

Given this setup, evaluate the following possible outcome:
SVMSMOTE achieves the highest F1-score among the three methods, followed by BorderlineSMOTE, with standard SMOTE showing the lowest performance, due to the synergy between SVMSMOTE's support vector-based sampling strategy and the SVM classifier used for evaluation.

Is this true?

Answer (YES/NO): NO